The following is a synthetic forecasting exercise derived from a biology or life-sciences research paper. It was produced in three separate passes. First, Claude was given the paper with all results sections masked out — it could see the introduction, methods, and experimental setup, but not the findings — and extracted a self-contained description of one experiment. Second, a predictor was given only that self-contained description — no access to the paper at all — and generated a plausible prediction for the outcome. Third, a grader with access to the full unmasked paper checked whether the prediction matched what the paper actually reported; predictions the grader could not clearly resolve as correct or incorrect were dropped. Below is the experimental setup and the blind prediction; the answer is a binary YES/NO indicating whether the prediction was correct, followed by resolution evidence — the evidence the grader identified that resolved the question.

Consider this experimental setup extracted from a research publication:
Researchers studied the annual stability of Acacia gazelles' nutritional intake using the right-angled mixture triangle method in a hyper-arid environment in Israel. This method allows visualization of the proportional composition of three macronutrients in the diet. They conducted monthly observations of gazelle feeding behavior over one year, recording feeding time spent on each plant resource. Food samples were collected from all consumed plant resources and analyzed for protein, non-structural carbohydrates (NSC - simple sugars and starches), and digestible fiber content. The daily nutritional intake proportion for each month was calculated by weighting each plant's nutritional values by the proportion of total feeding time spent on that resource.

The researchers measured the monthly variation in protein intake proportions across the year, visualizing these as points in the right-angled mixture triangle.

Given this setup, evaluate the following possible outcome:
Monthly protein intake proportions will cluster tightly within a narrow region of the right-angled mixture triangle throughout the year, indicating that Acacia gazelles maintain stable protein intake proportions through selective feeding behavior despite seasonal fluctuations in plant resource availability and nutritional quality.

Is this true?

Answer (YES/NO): YES